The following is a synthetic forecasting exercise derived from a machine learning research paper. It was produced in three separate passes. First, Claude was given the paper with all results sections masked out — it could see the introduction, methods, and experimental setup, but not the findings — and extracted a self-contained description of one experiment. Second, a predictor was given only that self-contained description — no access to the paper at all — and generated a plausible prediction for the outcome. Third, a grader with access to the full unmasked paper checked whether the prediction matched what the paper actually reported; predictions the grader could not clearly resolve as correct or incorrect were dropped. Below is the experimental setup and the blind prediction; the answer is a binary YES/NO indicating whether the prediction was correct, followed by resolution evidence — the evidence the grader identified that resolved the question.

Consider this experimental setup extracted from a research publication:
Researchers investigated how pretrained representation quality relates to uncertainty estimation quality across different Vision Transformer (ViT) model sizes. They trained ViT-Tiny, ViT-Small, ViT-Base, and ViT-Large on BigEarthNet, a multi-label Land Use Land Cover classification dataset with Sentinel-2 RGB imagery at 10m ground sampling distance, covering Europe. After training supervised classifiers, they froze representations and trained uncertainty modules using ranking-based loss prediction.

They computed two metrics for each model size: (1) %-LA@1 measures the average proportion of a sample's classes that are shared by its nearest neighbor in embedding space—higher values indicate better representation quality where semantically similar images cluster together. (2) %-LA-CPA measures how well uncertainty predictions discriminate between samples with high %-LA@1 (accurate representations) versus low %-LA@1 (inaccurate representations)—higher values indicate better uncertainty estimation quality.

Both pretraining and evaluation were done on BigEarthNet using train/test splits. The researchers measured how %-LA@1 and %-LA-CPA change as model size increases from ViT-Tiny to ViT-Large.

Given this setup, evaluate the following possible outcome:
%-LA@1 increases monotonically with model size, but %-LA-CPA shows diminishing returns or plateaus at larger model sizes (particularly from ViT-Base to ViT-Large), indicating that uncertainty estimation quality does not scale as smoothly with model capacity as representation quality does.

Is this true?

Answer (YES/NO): NO